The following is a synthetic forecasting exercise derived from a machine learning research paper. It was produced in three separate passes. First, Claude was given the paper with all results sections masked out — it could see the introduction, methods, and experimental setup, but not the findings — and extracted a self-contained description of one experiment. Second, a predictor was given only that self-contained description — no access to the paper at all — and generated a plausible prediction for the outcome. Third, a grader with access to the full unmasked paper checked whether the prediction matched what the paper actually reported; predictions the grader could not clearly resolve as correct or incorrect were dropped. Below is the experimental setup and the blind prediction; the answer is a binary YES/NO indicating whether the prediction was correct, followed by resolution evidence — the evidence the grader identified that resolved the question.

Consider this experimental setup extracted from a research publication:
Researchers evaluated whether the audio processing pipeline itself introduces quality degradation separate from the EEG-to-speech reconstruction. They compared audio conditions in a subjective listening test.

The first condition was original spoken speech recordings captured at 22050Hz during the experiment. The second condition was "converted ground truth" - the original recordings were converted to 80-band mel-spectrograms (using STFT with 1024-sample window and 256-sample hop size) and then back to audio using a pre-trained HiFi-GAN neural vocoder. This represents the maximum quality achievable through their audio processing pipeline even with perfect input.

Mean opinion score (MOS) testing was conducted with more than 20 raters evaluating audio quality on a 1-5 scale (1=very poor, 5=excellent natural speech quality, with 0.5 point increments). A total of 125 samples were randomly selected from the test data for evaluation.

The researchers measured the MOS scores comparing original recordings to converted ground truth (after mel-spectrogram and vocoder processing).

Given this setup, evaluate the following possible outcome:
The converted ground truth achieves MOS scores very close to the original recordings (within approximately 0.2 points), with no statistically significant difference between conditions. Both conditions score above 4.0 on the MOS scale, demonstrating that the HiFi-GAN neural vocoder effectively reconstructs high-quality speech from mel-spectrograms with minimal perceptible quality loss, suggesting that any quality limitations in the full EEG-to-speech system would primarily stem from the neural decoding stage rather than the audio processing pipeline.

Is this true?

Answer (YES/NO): NO